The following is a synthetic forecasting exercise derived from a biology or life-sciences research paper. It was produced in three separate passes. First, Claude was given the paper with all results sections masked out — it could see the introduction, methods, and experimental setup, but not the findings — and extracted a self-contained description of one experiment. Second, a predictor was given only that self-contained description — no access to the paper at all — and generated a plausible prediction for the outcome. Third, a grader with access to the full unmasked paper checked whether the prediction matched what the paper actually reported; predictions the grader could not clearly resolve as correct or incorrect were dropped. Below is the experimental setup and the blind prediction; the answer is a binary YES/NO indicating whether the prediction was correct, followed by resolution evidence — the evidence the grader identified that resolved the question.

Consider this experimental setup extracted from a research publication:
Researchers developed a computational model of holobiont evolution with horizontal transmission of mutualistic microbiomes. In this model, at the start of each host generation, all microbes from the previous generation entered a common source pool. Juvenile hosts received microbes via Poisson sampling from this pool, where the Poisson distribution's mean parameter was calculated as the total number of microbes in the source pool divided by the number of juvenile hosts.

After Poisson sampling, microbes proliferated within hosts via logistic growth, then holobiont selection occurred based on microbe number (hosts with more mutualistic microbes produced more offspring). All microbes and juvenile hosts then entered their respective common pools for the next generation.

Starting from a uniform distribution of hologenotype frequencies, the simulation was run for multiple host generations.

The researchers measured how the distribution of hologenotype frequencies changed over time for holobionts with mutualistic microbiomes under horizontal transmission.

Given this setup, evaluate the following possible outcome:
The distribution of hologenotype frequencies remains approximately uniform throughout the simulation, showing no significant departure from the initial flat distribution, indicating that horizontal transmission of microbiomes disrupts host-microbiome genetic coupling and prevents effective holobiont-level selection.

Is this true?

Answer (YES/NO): NO